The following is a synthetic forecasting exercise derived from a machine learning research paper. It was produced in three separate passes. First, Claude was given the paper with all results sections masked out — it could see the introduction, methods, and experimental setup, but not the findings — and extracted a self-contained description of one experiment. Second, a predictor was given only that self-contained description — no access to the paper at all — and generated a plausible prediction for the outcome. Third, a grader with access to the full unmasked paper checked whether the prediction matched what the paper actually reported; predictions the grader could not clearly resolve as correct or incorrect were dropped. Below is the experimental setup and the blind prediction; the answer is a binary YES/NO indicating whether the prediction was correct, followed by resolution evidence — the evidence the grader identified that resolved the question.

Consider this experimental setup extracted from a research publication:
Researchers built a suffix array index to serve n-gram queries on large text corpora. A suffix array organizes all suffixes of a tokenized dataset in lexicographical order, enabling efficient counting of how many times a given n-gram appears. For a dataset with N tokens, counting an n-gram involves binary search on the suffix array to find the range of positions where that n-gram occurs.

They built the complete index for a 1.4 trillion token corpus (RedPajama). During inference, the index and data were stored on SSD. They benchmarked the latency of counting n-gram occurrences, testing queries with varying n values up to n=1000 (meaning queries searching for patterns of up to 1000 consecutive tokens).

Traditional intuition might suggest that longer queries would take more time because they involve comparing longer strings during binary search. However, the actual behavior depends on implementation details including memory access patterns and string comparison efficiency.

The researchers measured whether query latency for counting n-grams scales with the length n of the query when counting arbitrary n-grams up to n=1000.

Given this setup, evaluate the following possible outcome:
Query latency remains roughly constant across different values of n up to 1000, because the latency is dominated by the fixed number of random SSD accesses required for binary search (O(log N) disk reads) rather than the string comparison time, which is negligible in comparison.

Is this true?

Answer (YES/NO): YES